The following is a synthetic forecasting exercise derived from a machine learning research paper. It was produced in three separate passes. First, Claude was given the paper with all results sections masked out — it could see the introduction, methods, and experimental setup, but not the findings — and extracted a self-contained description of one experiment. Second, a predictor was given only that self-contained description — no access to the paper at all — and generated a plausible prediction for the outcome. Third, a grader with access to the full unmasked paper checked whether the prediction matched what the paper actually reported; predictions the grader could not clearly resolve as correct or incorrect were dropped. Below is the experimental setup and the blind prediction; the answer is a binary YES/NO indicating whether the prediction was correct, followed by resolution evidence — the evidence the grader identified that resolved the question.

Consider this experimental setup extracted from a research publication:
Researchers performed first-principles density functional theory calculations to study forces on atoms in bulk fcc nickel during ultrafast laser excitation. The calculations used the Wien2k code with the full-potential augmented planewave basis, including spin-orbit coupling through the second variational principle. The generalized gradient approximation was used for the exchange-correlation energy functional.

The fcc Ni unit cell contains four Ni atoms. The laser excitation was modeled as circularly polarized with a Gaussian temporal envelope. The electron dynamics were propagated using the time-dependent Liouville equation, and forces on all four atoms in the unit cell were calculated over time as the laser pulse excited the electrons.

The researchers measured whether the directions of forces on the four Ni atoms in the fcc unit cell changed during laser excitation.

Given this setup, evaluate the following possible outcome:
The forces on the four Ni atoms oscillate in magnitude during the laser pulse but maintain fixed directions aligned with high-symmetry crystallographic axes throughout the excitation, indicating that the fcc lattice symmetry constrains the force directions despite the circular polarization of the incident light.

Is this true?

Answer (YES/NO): YES